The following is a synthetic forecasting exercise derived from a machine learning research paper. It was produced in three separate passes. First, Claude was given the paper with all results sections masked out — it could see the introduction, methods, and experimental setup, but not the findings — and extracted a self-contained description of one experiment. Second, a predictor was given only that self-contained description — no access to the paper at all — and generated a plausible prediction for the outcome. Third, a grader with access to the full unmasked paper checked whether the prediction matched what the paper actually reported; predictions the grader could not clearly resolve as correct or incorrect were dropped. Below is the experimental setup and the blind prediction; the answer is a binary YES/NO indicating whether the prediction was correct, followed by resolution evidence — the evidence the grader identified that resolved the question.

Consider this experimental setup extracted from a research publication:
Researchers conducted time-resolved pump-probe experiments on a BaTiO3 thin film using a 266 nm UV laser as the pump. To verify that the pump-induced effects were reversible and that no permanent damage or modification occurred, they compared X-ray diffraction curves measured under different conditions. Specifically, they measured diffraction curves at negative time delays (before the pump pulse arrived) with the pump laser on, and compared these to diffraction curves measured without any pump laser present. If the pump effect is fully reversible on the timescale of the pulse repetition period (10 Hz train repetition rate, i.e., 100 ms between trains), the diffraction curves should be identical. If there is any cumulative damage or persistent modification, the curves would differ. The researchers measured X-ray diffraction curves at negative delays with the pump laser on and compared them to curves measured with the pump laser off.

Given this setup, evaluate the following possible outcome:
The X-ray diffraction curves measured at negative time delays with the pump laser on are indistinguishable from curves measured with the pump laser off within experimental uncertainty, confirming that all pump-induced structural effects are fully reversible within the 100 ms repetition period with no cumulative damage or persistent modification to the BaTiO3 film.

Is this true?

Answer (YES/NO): YES